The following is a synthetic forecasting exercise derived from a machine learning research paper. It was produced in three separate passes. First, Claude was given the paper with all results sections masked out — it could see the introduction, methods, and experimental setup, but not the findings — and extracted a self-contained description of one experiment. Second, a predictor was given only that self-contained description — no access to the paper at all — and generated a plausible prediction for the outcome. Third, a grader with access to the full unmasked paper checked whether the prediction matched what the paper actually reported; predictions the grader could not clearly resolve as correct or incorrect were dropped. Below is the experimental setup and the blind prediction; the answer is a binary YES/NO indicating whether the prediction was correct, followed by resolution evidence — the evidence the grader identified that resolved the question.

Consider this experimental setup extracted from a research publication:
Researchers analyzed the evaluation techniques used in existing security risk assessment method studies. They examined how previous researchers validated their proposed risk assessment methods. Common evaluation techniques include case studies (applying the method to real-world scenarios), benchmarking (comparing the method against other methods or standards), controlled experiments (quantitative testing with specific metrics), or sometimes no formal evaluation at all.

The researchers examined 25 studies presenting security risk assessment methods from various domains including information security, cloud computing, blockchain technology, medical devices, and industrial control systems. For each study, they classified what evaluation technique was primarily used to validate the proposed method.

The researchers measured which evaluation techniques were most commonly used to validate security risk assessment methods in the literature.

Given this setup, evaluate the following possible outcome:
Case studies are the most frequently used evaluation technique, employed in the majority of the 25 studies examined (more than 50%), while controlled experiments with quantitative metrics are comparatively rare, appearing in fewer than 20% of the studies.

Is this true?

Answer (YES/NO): NO